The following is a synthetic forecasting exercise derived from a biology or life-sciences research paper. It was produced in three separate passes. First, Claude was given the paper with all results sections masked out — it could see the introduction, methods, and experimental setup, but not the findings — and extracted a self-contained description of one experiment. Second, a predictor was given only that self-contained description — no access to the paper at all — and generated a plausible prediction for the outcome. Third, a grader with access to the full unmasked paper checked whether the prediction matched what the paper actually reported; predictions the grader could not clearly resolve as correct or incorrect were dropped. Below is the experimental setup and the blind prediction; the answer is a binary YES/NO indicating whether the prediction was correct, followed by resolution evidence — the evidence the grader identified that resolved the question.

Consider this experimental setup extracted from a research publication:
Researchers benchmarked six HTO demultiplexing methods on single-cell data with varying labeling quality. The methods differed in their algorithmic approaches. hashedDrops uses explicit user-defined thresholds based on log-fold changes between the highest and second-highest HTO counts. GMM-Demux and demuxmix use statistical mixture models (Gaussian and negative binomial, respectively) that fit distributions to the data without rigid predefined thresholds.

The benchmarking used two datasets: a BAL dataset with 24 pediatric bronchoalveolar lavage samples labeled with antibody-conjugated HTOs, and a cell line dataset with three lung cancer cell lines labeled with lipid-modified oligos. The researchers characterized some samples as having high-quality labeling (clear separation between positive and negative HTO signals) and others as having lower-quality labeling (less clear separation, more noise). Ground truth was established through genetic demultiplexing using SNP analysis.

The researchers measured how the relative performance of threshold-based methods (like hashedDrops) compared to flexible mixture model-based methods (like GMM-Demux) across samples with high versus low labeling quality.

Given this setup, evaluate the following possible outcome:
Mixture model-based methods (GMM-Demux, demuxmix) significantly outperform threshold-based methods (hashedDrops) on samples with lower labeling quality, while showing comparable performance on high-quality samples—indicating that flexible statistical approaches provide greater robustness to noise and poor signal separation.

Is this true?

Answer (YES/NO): NO